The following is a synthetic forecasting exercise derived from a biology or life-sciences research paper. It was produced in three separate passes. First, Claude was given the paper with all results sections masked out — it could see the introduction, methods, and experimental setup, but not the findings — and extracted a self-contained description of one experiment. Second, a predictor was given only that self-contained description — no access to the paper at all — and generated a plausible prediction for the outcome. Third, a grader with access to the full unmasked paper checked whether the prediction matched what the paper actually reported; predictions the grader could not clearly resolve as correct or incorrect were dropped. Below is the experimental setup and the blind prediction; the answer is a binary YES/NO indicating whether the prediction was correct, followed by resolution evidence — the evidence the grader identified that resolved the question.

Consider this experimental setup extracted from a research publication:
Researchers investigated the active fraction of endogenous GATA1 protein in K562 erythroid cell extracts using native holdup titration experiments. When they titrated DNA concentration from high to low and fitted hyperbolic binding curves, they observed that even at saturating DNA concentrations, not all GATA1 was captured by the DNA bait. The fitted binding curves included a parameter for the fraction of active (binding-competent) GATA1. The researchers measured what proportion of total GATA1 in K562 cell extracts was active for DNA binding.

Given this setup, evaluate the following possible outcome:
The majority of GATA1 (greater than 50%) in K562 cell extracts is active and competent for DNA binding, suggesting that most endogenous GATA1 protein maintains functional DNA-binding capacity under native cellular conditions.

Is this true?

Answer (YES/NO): YES